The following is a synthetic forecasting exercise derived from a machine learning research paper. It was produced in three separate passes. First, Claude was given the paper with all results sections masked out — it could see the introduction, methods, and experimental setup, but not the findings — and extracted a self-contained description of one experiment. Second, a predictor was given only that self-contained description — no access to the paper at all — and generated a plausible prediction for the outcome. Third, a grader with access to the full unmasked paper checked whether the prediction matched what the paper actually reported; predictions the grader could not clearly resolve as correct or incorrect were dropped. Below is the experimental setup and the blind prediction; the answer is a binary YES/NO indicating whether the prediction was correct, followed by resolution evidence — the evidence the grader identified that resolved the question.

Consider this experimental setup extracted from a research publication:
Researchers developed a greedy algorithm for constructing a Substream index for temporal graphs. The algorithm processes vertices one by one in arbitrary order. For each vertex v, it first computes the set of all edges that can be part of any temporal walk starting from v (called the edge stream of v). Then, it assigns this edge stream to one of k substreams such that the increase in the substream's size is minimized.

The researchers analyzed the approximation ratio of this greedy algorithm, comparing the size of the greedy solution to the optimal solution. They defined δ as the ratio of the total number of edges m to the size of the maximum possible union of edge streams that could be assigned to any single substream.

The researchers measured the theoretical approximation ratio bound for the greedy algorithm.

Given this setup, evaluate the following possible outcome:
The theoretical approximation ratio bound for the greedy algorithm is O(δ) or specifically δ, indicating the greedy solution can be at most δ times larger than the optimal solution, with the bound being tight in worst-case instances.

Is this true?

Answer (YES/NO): NO